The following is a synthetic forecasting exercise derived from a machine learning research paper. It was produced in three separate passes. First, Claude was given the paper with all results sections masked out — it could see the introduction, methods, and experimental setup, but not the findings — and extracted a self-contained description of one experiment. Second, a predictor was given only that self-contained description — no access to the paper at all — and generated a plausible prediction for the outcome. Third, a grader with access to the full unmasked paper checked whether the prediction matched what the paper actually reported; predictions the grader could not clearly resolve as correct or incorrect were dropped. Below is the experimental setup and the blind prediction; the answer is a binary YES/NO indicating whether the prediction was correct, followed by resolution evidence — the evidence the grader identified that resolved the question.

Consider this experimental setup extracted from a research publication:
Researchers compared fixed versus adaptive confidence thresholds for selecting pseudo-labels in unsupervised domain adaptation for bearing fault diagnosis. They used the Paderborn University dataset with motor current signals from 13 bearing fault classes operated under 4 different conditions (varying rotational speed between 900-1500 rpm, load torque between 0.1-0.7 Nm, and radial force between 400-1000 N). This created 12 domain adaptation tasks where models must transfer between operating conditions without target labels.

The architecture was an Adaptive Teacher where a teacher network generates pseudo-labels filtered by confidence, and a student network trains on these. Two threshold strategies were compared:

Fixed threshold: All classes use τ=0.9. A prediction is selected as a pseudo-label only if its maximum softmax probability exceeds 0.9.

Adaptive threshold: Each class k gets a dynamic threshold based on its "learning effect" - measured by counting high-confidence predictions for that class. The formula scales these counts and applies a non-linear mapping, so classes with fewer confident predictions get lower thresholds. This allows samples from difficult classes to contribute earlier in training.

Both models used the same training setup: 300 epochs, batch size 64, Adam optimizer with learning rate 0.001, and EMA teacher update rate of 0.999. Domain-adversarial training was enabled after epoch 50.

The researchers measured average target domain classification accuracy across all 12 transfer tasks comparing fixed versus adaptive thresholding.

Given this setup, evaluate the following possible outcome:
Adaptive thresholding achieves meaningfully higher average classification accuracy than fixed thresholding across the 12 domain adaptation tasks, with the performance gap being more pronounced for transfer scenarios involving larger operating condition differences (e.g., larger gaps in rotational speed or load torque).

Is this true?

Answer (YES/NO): NO